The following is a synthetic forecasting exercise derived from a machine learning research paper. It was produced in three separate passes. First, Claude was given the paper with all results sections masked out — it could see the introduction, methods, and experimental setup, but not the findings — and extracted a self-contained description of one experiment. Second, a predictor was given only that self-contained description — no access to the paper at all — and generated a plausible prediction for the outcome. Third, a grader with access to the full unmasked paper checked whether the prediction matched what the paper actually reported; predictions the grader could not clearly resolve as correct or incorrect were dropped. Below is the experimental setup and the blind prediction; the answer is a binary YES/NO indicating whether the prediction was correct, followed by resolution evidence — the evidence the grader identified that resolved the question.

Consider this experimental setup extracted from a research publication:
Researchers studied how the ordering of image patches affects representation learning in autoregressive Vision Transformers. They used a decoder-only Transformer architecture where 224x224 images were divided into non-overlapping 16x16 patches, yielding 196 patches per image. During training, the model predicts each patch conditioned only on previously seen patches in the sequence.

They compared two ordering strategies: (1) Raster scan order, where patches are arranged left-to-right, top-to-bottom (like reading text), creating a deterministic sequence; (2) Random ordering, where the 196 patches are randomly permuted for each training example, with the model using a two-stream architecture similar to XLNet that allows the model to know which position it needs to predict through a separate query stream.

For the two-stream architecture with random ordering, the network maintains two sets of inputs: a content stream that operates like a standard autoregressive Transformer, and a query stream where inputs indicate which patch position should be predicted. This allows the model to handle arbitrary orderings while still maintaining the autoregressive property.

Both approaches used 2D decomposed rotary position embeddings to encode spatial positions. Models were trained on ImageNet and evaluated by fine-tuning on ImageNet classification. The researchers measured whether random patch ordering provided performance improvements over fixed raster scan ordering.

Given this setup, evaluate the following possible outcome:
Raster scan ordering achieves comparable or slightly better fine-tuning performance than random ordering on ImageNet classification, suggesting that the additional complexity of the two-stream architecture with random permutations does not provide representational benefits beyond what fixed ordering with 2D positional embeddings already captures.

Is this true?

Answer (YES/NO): YES